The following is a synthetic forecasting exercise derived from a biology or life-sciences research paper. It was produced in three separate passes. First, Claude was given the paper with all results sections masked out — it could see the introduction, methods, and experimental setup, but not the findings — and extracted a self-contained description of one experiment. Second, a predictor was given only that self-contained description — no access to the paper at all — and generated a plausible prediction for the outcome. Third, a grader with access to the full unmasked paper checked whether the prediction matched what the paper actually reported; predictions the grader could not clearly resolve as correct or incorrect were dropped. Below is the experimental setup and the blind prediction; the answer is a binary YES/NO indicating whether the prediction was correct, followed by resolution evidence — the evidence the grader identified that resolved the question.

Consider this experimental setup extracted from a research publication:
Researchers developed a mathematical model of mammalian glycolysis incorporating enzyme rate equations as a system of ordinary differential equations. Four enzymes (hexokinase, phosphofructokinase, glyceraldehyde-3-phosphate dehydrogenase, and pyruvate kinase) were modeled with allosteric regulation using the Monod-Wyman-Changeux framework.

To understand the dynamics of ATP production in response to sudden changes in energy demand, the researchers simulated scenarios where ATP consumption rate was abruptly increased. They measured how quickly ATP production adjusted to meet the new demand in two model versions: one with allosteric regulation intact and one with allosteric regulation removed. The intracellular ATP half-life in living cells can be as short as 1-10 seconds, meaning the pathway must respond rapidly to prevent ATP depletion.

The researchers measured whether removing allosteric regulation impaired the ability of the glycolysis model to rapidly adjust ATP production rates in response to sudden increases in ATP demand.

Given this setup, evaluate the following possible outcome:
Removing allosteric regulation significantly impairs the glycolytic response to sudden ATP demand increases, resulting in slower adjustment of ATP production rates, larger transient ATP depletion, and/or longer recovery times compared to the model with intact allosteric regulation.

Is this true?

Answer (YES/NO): NO